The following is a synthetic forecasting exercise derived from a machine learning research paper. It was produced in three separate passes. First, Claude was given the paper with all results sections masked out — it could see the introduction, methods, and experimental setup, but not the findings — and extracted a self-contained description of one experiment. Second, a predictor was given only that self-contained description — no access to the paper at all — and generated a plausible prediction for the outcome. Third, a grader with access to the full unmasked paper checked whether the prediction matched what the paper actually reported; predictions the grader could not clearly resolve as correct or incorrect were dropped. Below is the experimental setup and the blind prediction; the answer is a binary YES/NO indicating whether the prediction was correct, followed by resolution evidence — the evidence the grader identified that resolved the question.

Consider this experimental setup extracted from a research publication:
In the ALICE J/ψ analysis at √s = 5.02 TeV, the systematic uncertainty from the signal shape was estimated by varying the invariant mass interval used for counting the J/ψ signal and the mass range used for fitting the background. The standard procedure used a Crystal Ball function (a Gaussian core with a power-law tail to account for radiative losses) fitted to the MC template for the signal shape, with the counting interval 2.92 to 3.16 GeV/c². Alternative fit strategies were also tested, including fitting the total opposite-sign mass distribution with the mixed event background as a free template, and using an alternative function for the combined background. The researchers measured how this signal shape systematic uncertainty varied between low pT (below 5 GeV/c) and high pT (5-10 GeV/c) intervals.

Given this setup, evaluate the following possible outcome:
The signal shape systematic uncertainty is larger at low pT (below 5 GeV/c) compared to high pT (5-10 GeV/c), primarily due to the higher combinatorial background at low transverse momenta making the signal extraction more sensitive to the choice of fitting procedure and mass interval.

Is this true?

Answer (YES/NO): NO